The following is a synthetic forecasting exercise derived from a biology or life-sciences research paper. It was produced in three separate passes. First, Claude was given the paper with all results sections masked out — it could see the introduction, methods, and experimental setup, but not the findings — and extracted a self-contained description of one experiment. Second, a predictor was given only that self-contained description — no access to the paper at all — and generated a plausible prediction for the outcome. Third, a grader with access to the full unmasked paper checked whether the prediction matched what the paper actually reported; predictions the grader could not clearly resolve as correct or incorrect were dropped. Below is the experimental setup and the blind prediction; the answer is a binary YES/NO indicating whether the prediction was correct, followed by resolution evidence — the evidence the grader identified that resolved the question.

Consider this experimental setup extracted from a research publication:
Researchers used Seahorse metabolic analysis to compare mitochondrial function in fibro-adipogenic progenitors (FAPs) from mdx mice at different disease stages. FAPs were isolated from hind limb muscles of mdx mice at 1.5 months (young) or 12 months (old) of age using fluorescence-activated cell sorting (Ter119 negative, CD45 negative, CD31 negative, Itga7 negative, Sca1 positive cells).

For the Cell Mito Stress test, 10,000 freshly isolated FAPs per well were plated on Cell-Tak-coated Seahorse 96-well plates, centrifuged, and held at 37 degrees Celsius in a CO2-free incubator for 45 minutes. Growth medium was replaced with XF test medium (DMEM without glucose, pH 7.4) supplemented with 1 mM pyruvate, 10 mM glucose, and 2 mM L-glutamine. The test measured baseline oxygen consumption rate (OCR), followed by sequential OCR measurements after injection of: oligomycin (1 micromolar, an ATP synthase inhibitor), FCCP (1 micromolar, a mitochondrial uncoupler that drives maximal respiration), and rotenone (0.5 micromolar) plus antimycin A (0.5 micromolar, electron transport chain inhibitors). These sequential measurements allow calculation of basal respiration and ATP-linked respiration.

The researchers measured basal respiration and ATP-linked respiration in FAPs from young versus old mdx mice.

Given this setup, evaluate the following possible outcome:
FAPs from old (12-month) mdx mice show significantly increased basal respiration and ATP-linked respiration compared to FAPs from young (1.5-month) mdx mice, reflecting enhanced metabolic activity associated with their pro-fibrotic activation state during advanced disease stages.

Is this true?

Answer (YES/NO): NO